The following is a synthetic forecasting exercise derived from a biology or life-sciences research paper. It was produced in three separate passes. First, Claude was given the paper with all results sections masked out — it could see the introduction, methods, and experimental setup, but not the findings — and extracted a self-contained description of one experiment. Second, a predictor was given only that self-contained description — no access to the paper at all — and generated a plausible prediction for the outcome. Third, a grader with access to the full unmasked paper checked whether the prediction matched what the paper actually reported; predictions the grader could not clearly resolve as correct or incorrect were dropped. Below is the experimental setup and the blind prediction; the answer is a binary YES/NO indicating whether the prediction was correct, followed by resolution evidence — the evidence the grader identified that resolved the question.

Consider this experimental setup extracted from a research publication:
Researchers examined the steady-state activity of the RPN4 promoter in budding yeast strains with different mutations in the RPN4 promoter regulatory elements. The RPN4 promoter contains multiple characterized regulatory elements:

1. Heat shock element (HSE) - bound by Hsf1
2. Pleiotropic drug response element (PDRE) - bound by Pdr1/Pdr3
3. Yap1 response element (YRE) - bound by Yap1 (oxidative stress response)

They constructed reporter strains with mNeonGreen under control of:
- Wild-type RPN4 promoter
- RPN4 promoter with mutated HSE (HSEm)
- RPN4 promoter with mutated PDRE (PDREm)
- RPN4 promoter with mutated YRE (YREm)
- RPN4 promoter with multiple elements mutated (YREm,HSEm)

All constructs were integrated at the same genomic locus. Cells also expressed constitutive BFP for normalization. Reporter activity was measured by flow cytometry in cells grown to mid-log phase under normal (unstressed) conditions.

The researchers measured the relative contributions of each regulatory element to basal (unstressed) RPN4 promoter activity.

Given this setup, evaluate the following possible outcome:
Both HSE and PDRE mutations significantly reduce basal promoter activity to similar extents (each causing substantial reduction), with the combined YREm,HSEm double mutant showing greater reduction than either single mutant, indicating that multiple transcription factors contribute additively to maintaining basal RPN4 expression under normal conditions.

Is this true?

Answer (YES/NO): NO